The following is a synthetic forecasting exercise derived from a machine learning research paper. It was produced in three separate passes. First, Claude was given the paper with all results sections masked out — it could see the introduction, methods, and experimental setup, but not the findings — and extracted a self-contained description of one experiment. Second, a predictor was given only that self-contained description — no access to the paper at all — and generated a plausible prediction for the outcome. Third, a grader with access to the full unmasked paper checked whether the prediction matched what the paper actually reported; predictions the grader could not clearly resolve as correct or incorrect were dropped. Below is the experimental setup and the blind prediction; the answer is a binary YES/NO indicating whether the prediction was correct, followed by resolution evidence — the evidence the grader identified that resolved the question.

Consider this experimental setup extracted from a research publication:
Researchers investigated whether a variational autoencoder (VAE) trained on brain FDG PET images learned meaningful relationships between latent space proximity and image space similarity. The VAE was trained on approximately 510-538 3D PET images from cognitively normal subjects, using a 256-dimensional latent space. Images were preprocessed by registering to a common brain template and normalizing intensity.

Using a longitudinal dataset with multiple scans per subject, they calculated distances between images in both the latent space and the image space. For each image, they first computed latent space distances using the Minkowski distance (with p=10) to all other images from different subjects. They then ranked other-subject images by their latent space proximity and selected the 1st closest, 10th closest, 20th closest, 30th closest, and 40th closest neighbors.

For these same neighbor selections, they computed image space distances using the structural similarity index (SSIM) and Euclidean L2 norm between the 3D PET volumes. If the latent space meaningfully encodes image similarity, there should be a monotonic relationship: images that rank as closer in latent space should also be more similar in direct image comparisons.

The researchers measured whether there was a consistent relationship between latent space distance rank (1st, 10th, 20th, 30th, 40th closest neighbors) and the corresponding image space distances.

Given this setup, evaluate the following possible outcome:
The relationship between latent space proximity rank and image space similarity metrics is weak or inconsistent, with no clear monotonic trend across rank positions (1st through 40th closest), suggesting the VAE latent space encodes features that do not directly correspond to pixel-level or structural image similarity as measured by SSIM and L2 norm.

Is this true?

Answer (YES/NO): NO